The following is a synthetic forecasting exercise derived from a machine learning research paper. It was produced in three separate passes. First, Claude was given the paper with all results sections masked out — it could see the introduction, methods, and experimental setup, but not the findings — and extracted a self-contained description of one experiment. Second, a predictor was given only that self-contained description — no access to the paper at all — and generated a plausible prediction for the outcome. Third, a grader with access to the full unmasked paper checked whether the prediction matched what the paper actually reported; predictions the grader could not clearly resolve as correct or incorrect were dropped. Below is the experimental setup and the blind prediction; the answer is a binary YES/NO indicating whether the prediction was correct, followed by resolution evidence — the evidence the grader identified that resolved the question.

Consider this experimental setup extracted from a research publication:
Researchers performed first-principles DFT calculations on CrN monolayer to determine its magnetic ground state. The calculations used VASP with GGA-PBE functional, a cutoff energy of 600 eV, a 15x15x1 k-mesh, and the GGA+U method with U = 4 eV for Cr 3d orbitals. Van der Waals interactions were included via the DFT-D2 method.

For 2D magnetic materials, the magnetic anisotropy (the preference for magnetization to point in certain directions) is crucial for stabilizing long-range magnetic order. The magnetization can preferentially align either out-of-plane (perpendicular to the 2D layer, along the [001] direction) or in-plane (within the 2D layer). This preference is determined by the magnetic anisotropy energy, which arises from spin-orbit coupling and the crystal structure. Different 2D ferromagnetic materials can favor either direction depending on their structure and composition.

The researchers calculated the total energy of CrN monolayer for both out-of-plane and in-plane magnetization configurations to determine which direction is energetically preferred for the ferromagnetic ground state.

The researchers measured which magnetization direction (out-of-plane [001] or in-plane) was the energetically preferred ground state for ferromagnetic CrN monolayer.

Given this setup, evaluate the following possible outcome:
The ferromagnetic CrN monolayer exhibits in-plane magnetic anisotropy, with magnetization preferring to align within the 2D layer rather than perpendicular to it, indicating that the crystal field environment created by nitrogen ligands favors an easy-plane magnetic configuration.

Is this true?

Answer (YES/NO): NO